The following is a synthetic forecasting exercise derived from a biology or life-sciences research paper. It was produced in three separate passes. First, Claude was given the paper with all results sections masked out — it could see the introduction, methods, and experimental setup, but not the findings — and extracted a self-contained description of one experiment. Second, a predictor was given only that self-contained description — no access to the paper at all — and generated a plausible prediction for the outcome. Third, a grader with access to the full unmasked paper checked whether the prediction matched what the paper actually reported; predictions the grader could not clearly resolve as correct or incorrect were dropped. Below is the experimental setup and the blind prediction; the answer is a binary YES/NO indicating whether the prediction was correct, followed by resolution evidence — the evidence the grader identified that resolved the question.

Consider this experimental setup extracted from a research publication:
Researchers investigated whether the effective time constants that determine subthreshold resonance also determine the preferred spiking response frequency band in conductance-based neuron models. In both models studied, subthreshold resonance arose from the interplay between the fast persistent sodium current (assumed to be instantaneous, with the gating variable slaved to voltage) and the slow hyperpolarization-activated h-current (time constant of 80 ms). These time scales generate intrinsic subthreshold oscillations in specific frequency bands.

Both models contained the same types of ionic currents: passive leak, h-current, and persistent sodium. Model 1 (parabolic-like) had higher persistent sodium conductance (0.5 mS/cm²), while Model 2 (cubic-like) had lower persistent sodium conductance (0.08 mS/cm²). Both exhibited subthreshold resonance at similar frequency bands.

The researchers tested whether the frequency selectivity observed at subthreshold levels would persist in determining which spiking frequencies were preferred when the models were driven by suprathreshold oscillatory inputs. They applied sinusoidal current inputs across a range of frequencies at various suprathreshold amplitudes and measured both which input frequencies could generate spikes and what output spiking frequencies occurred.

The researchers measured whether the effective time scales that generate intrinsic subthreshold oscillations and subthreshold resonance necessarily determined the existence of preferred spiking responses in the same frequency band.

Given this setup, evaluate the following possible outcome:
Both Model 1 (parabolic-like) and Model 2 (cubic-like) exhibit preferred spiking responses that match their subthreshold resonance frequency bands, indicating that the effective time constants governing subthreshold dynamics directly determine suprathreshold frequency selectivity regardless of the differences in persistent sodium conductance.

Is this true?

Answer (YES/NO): NO